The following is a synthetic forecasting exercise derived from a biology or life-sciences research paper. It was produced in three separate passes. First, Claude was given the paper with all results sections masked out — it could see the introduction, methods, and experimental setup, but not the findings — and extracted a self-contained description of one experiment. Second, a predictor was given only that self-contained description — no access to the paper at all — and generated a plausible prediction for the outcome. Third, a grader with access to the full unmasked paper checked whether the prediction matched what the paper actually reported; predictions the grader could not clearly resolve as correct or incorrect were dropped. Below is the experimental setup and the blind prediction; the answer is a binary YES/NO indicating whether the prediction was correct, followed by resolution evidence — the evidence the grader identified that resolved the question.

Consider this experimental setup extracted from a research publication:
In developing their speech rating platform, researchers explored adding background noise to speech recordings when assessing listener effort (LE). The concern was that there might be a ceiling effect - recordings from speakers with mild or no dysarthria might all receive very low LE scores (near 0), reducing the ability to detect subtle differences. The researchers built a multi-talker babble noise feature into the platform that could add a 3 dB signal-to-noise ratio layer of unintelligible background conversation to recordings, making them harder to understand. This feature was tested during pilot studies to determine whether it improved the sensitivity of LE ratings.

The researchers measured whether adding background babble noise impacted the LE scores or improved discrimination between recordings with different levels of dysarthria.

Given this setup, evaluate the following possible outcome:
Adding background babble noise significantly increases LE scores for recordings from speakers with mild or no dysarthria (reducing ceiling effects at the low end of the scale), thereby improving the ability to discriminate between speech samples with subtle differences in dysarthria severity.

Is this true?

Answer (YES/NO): NO